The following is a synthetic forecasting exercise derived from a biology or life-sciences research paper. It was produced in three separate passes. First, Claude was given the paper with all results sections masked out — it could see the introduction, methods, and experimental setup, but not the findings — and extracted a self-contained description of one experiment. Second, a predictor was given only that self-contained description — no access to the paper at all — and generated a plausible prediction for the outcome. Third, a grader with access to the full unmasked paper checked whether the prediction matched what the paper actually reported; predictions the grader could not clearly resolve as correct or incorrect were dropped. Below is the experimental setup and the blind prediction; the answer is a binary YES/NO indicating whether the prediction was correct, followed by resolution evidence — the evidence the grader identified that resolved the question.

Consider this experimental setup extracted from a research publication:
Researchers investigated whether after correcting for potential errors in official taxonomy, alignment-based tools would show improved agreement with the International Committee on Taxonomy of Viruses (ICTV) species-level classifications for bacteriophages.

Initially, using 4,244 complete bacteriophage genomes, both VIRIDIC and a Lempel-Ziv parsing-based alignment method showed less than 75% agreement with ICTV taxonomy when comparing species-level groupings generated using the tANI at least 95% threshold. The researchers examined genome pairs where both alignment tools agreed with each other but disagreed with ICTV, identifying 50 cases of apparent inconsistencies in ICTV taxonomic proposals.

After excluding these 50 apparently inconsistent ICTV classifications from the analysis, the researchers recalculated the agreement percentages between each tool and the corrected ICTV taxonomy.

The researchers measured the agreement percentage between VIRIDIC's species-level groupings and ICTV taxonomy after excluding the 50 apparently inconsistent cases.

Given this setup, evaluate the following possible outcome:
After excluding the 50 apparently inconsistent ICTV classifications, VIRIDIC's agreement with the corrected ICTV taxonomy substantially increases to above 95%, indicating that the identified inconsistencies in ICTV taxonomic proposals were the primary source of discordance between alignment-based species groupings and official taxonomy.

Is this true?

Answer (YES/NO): NO